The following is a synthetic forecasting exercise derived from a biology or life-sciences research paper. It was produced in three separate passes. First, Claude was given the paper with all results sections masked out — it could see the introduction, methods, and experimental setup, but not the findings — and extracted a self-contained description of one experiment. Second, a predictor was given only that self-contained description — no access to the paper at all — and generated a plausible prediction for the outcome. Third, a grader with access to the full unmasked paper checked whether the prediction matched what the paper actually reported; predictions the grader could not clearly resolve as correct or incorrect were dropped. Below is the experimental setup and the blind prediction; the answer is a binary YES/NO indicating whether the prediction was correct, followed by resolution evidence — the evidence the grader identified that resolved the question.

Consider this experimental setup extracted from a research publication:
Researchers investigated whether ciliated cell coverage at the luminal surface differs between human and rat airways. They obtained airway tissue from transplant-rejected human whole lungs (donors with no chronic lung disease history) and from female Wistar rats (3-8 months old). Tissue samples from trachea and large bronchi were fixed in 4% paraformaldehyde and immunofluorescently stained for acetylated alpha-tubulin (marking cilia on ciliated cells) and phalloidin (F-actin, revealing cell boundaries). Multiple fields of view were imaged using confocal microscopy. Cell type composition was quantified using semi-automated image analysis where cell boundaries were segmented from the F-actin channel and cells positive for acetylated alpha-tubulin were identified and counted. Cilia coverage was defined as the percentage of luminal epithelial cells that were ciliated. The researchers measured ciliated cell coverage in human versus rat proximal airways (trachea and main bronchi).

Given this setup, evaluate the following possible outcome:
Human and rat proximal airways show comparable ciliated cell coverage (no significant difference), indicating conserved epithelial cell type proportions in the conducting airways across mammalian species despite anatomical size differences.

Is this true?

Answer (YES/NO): NO